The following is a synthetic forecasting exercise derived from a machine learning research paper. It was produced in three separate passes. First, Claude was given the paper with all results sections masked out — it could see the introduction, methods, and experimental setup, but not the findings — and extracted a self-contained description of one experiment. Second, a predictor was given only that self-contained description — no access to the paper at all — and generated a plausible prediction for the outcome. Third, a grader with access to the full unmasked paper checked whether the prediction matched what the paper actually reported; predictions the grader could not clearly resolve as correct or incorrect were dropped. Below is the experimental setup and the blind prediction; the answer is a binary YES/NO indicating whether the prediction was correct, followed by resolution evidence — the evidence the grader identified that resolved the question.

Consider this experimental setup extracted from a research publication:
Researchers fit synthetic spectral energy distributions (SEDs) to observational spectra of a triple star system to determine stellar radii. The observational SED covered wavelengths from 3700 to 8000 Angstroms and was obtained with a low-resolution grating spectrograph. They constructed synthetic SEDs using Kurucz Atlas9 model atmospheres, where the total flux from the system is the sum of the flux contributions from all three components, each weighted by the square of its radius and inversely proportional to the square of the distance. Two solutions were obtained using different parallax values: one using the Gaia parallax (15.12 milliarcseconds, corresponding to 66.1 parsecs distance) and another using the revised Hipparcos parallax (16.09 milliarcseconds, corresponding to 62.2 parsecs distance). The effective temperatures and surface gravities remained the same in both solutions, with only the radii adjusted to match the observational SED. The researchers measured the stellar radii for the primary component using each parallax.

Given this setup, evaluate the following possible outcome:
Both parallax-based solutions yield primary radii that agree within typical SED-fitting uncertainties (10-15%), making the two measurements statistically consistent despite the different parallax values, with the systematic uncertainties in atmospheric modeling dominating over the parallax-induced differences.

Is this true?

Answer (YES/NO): NO